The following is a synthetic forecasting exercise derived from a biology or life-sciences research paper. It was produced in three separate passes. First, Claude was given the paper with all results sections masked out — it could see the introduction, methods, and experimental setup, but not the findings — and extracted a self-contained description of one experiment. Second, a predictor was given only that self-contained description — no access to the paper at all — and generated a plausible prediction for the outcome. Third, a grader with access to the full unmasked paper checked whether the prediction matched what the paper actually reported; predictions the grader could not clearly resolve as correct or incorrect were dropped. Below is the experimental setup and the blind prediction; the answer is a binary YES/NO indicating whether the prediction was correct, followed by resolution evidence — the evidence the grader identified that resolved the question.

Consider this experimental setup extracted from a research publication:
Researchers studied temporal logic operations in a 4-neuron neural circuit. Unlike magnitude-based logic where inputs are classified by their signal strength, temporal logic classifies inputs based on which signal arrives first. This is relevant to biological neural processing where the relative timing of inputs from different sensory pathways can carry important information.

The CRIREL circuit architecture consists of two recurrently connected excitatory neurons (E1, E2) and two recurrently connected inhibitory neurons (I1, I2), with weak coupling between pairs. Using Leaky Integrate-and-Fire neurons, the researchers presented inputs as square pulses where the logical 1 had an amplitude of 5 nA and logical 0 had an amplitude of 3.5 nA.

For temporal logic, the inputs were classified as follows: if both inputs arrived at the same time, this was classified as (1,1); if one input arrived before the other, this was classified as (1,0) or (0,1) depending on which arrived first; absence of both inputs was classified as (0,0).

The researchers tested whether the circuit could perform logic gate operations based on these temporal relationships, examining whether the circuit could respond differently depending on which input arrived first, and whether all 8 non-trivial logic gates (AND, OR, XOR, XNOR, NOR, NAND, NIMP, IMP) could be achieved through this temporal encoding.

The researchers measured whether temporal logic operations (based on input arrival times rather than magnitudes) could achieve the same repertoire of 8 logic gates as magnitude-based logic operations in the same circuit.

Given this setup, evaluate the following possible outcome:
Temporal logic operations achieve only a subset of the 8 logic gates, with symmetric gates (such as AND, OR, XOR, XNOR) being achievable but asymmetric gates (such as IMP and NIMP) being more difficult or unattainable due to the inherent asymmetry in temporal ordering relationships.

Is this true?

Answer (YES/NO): NO